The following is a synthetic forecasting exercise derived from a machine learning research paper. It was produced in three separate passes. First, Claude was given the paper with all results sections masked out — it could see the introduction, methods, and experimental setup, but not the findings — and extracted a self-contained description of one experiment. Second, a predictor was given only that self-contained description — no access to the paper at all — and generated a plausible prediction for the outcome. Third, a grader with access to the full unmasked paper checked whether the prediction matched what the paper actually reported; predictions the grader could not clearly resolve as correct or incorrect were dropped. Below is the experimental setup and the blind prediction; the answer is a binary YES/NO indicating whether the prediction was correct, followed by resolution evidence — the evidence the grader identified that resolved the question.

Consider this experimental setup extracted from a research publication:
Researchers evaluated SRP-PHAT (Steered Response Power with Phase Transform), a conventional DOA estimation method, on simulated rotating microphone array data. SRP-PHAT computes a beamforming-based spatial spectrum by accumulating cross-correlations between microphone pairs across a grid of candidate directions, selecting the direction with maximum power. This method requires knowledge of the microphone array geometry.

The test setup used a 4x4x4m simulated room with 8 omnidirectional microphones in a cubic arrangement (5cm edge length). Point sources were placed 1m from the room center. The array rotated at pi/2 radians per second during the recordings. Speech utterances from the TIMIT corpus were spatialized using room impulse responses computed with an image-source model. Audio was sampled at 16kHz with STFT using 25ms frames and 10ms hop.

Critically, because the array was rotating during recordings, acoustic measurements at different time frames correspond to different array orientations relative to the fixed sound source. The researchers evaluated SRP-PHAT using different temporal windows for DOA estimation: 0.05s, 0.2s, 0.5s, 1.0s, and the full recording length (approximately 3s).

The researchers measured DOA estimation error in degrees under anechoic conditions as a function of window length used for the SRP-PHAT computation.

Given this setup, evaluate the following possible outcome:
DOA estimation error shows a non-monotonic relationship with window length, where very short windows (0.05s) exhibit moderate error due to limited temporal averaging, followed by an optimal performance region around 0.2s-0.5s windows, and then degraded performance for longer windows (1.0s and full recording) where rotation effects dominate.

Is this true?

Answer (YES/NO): NO